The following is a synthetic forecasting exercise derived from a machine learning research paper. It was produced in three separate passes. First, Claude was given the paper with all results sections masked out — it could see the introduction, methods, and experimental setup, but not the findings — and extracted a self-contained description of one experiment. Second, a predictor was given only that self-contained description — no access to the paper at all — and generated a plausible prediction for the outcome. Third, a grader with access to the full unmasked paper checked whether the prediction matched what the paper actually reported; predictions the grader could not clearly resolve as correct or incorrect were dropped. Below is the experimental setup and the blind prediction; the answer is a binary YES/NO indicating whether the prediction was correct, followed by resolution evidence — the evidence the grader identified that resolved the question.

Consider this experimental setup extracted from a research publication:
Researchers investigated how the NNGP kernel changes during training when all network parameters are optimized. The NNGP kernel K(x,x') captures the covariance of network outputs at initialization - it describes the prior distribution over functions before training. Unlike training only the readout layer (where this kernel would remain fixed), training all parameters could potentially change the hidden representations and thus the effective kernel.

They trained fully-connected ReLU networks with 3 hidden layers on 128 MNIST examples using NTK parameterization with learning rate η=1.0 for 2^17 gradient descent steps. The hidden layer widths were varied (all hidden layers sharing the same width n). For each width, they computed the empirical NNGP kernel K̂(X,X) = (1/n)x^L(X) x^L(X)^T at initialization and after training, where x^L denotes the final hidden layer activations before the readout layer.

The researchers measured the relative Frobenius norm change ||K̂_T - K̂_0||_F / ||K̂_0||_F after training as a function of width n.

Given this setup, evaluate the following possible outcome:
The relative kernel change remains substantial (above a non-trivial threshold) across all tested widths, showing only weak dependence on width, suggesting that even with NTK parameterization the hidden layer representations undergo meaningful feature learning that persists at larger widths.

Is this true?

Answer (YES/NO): NO